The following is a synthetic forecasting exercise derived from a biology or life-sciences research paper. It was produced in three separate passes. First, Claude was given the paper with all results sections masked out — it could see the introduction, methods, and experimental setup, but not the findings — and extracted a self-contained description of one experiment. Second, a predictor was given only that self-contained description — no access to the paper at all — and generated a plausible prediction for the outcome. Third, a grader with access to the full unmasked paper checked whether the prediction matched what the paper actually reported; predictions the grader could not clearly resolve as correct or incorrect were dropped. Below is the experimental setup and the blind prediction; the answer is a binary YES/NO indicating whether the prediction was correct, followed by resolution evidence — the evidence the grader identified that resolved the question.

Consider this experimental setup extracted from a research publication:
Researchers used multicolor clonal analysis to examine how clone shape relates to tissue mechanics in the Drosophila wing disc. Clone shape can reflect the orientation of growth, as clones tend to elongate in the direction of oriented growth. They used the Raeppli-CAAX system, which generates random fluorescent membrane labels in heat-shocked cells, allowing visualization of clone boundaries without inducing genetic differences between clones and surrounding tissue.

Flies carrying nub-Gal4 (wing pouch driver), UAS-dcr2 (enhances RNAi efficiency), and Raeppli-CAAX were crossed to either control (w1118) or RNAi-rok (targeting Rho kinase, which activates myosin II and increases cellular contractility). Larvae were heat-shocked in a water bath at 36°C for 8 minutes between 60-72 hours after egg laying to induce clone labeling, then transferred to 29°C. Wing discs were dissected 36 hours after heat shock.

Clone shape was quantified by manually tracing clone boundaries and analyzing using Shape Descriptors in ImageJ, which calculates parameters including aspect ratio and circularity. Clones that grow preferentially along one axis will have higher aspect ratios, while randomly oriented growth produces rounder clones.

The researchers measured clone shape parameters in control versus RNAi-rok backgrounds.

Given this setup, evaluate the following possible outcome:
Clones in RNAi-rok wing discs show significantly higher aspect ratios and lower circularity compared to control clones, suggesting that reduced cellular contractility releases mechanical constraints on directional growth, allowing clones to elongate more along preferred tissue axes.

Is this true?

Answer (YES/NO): NO